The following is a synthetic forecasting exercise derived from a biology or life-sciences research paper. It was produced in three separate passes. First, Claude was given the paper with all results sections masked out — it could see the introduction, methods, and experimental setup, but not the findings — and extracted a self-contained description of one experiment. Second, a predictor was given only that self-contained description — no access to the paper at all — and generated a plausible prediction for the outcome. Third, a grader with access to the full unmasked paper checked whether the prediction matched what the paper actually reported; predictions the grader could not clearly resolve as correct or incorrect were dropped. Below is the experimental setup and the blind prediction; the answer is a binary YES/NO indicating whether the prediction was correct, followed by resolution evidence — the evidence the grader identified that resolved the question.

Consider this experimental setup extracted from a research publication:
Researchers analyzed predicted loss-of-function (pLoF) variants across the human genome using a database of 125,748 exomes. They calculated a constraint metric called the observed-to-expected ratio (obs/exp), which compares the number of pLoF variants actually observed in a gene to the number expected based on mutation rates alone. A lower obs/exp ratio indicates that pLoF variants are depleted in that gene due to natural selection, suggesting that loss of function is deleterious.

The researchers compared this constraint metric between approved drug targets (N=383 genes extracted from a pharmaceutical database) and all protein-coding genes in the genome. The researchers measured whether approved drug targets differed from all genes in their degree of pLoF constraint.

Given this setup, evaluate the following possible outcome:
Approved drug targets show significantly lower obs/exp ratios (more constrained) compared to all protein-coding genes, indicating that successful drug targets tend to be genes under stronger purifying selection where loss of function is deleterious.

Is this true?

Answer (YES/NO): YES